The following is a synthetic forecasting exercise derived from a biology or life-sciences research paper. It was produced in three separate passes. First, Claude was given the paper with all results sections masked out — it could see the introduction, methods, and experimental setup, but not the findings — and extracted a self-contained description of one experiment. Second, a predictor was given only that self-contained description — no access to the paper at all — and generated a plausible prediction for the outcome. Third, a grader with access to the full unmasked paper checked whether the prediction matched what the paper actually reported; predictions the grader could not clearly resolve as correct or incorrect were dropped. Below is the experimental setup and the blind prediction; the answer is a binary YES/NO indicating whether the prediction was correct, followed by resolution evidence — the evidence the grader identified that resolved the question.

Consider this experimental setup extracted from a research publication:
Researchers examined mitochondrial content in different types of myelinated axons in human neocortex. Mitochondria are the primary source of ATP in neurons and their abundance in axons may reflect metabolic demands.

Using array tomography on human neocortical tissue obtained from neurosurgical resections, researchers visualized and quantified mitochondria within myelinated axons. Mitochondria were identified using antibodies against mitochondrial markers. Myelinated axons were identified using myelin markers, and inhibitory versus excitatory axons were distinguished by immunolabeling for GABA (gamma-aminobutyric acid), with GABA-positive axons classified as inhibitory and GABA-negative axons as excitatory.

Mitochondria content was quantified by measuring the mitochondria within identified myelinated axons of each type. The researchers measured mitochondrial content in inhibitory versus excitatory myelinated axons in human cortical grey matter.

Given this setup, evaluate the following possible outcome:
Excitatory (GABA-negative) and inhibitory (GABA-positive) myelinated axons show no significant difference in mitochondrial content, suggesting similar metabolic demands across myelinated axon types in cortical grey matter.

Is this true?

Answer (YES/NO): NO